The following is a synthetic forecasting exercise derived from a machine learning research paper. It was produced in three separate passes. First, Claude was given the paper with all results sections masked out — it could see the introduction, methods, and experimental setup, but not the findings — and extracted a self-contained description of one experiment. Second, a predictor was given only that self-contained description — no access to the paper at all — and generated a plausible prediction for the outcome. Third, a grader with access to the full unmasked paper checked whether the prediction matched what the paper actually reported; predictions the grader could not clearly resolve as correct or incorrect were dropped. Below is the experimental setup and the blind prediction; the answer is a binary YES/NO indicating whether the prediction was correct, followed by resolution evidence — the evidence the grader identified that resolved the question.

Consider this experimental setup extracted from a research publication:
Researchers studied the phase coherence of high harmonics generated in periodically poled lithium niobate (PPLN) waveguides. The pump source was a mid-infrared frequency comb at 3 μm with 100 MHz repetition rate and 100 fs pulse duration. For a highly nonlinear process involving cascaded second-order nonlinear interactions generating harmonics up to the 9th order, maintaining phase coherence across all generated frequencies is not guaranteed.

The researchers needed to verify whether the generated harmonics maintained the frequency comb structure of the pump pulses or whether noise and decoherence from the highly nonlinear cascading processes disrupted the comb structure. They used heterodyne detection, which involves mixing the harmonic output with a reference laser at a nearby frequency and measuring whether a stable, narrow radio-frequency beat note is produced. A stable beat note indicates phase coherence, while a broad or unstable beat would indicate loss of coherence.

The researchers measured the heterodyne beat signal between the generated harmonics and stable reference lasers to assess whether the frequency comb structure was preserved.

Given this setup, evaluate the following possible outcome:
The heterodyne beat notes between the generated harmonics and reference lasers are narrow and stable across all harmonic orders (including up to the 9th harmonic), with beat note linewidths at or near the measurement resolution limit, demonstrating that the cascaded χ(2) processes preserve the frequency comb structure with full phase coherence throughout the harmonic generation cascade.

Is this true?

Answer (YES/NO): NO